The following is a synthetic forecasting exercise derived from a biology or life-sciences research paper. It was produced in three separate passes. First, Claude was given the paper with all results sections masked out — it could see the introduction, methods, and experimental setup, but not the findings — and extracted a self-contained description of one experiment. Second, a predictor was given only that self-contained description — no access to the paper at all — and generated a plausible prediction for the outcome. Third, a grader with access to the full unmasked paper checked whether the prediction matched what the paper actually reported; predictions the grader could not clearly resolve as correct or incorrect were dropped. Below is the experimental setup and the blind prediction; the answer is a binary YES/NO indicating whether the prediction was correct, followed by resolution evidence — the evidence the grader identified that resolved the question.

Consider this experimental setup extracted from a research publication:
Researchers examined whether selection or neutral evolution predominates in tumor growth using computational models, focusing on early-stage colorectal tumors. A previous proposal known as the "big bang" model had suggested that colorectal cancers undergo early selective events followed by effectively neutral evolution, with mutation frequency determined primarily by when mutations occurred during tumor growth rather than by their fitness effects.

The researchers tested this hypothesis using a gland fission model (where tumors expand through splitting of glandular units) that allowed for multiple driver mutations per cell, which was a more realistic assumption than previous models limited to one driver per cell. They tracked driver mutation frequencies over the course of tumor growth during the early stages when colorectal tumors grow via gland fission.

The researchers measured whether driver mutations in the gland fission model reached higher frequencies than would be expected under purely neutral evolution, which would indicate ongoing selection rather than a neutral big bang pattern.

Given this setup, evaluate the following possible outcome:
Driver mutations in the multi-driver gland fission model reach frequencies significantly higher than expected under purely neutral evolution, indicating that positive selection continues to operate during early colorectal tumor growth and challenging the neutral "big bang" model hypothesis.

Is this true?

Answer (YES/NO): YES